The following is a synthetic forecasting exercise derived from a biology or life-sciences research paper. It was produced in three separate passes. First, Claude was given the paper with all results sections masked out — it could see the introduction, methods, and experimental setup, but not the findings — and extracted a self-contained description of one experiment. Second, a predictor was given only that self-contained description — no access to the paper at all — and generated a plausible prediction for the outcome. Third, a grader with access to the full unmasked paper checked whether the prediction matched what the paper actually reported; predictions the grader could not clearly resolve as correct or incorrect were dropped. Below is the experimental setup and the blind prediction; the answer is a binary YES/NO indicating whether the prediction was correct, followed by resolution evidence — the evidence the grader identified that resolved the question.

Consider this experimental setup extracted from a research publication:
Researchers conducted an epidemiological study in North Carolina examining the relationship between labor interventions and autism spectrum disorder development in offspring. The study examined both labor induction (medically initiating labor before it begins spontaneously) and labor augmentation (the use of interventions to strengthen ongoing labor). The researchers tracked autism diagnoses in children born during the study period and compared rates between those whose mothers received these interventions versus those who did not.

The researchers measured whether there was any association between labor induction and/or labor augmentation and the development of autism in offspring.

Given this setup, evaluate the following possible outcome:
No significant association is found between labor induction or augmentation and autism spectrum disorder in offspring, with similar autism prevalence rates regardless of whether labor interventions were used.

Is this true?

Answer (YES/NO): NO